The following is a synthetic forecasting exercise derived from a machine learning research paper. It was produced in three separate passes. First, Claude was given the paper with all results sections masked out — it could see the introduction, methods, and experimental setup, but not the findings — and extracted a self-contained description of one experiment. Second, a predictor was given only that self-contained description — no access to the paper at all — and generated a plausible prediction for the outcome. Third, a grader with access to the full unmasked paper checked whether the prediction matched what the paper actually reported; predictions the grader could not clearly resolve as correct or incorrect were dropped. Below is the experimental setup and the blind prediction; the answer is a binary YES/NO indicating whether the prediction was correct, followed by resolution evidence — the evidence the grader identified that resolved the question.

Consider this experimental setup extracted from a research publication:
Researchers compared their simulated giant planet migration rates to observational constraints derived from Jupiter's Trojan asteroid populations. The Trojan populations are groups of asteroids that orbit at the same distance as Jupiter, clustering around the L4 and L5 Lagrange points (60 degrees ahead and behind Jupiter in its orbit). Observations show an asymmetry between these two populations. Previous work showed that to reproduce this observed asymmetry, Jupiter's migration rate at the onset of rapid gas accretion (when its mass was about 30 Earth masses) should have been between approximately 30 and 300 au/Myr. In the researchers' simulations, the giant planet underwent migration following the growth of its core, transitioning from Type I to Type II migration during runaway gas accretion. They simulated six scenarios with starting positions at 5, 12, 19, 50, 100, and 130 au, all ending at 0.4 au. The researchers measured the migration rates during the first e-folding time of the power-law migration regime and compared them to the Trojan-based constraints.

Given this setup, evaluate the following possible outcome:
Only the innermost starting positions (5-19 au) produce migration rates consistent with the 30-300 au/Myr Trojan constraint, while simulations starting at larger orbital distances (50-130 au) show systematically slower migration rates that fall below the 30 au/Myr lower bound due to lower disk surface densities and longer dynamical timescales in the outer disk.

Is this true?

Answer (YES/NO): NO